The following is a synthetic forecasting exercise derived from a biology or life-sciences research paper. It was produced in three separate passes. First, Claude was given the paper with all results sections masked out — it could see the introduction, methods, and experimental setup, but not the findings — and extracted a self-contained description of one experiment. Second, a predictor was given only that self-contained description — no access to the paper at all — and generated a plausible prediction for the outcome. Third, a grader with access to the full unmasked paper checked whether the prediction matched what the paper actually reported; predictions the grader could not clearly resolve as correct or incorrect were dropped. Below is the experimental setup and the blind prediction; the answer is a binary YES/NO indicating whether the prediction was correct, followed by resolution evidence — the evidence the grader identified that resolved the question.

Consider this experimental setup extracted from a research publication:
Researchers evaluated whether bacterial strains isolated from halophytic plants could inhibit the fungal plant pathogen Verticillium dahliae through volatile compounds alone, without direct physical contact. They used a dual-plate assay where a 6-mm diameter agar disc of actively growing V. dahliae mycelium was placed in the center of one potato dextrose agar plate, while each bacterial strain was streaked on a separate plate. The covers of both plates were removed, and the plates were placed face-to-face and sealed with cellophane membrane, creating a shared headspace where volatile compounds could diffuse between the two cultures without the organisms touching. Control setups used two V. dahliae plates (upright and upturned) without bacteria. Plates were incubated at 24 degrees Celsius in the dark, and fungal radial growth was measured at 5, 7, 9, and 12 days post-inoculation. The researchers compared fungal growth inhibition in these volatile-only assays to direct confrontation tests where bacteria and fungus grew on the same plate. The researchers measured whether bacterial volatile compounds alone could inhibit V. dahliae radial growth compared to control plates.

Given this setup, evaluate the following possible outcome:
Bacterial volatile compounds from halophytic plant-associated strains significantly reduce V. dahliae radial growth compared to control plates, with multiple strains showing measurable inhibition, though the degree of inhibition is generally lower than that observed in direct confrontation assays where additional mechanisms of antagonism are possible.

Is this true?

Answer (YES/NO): NO